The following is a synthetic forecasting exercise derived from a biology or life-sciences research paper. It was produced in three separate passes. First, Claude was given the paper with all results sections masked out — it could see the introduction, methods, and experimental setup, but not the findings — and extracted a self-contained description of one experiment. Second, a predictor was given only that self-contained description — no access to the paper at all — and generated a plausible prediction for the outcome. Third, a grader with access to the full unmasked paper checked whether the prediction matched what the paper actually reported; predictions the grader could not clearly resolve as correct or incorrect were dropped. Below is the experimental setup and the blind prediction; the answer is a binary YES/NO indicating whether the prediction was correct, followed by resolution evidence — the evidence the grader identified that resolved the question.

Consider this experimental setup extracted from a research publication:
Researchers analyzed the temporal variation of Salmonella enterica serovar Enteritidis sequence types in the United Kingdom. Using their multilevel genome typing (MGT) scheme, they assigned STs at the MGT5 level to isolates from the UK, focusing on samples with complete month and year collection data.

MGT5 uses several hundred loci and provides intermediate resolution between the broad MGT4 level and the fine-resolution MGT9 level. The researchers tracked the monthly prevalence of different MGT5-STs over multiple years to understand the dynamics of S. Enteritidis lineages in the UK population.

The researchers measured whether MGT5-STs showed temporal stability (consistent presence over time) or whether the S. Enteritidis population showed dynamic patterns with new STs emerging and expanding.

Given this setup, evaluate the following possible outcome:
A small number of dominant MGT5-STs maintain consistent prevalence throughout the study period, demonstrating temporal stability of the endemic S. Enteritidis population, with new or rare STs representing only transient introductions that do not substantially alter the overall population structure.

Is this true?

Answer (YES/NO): NO